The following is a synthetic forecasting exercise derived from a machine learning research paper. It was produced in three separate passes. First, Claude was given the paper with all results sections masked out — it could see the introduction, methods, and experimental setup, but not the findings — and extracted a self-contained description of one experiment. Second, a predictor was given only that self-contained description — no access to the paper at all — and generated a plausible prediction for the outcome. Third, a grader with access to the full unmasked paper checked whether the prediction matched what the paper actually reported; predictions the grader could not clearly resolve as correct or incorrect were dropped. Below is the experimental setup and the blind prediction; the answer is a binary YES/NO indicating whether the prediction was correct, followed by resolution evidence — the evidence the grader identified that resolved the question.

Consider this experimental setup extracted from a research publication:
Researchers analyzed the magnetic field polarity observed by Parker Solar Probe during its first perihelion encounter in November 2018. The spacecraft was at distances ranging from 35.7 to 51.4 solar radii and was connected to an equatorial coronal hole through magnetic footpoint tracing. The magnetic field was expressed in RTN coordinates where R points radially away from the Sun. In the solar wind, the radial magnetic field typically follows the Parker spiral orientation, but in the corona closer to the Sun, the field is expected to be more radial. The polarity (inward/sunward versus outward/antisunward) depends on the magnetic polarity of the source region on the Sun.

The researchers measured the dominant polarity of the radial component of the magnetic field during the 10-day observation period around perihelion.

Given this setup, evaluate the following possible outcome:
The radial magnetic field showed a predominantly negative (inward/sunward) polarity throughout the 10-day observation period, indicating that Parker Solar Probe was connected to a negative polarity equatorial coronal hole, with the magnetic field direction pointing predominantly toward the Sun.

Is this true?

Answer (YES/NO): YES